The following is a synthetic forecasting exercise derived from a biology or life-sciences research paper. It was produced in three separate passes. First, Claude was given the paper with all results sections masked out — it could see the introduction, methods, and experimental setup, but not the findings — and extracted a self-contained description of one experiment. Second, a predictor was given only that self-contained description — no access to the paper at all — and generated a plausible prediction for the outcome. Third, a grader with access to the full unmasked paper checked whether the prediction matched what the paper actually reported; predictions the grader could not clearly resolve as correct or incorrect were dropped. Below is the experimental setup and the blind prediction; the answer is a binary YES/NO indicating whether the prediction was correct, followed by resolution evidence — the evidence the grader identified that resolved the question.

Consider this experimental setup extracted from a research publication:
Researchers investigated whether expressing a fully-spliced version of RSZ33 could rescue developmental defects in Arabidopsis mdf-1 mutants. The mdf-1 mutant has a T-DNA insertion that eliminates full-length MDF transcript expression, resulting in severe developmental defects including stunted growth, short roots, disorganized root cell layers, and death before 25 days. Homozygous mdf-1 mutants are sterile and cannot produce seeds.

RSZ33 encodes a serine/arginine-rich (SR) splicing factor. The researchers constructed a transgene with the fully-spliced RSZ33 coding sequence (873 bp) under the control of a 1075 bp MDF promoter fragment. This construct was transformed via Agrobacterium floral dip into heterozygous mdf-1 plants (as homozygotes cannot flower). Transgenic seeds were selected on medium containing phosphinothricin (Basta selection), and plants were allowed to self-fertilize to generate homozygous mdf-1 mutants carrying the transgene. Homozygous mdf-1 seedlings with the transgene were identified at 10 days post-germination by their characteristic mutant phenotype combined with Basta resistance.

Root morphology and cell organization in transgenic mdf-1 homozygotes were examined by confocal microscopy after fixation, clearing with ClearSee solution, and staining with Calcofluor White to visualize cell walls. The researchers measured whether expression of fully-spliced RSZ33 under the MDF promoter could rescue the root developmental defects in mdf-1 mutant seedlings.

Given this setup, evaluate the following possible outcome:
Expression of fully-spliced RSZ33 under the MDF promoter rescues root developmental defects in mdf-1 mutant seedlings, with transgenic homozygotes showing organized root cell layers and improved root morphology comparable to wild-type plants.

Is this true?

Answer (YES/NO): NO